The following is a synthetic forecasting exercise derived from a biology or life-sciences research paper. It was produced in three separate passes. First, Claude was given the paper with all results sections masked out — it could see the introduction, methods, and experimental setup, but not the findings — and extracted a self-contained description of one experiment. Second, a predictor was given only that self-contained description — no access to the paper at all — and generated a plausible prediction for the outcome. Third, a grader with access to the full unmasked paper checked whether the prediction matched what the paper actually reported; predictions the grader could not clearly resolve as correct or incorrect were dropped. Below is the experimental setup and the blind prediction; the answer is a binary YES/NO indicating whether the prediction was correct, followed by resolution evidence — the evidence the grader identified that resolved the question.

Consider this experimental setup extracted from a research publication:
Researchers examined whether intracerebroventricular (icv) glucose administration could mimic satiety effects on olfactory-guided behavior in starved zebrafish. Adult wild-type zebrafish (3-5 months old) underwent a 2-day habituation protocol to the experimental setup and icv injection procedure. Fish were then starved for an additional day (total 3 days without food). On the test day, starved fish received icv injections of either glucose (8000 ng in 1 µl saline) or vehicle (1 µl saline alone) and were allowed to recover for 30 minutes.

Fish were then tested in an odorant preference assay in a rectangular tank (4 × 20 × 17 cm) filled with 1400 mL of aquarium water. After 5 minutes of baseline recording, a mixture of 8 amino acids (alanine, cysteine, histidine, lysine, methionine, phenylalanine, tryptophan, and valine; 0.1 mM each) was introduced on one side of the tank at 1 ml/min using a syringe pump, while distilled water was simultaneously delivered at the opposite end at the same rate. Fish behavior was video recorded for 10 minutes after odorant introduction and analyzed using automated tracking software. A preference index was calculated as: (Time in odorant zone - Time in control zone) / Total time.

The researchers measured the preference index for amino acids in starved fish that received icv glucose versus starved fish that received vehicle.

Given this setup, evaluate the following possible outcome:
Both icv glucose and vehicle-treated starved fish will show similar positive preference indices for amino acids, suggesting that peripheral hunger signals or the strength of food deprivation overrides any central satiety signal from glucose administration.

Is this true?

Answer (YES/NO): NO